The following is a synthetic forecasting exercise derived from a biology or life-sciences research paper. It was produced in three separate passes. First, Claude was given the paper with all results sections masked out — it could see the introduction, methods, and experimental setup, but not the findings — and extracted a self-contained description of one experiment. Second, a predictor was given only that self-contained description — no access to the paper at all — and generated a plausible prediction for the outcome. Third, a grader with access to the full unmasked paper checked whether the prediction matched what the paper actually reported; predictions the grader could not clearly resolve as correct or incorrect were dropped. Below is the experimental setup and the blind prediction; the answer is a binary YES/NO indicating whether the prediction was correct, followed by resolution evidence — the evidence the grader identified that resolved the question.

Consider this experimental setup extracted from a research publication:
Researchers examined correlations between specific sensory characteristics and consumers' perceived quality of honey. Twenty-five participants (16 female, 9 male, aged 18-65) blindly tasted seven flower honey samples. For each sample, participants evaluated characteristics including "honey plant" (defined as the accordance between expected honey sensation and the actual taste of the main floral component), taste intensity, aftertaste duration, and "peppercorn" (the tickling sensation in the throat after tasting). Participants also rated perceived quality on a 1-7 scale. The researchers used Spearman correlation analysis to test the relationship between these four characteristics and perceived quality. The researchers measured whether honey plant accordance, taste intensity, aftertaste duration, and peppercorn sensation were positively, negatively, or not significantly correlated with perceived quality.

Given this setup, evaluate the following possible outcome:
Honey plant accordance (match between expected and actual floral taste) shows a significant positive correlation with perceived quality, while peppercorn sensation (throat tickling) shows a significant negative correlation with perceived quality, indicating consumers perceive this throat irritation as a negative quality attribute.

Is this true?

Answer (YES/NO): NO